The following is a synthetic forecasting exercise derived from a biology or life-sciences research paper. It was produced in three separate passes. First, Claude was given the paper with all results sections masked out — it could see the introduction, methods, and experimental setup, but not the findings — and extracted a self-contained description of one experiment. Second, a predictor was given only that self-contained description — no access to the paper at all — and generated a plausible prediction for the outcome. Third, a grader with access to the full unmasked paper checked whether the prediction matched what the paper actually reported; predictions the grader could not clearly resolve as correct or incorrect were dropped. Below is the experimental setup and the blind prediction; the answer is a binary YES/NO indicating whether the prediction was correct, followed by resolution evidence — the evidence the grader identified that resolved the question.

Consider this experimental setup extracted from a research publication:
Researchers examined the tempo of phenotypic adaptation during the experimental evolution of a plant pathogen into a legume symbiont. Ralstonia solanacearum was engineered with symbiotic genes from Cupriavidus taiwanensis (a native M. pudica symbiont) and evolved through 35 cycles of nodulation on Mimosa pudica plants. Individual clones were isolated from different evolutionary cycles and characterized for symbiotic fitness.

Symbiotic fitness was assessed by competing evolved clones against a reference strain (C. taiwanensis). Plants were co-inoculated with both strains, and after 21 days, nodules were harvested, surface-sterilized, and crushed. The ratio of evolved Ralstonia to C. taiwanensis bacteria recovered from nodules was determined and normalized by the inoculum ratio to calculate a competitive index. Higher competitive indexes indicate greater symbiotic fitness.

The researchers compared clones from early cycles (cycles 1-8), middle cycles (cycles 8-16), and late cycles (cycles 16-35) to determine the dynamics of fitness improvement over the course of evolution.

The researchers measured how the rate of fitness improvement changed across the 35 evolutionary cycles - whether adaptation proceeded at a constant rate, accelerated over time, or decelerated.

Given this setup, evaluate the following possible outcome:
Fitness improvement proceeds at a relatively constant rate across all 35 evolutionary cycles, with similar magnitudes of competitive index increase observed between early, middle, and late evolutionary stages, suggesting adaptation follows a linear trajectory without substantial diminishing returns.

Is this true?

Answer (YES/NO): NO